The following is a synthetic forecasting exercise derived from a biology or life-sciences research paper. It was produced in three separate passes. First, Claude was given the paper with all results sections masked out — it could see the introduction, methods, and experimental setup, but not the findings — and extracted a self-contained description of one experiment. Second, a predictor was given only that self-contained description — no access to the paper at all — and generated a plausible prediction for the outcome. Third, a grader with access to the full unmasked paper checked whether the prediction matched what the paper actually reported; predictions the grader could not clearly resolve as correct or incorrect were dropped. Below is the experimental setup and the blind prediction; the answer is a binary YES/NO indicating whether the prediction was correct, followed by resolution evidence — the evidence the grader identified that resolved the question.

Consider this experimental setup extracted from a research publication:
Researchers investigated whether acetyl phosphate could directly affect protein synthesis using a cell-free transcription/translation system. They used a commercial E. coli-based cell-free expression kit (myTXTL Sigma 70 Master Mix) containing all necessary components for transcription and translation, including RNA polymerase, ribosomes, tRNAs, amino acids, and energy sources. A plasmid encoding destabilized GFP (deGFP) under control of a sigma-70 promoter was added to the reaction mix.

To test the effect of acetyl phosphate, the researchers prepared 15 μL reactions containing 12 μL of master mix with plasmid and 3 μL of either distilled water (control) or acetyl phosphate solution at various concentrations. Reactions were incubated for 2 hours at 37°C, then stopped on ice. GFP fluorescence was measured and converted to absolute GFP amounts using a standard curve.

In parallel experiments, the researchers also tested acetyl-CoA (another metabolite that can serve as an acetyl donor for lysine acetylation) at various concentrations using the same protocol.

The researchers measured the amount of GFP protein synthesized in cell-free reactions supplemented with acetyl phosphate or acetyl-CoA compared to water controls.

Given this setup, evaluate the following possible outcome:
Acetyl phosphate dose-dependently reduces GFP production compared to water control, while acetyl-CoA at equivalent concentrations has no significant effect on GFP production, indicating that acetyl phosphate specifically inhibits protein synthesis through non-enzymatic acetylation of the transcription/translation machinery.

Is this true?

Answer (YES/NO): NO